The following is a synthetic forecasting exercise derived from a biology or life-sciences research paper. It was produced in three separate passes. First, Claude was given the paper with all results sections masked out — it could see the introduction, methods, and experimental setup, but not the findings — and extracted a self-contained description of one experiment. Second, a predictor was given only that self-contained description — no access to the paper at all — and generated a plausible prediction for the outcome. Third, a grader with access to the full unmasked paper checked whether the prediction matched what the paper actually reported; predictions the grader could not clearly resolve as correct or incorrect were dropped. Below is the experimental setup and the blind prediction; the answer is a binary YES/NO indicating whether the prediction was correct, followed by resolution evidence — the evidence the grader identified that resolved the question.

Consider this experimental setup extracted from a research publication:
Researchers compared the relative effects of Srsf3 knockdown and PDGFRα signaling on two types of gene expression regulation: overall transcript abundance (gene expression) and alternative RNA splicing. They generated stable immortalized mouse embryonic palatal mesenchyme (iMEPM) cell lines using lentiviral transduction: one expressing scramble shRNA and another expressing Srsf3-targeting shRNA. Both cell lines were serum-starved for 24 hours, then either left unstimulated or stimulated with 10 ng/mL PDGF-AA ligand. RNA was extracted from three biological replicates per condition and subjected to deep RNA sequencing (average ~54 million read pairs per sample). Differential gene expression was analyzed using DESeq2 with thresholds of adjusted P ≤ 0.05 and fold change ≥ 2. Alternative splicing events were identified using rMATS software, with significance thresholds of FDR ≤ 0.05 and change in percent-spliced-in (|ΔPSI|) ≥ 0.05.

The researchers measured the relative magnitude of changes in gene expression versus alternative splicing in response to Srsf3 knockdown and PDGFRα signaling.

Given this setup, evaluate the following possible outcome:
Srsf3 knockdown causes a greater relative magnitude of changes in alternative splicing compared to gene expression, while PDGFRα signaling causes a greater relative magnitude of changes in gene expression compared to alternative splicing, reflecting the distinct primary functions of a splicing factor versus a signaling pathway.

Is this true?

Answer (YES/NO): NO